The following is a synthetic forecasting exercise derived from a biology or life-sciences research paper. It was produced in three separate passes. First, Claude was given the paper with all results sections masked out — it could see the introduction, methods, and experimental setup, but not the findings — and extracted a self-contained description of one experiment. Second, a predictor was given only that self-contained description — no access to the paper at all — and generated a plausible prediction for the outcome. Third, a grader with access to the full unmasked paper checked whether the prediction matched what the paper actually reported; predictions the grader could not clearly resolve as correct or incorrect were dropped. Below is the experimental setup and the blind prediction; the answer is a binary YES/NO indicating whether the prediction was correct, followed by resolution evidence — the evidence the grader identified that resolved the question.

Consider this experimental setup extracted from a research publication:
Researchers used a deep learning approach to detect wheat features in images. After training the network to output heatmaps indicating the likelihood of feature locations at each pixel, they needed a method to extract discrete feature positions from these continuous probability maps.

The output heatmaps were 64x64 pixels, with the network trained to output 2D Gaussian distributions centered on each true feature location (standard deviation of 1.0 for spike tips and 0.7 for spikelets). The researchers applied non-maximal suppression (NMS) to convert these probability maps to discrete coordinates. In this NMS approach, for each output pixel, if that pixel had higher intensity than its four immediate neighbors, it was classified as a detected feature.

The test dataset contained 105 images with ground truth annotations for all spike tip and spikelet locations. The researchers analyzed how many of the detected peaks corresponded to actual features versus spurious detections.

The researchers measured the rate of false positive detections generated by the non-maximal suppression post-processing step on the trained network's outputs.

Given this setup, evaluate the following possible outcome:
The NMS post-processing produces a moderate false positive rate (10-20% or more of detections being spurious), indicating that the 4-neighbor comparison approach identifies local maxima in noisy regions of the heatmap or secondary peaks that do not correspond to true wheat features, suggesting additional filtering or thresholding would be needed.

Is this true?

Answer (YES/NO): NO